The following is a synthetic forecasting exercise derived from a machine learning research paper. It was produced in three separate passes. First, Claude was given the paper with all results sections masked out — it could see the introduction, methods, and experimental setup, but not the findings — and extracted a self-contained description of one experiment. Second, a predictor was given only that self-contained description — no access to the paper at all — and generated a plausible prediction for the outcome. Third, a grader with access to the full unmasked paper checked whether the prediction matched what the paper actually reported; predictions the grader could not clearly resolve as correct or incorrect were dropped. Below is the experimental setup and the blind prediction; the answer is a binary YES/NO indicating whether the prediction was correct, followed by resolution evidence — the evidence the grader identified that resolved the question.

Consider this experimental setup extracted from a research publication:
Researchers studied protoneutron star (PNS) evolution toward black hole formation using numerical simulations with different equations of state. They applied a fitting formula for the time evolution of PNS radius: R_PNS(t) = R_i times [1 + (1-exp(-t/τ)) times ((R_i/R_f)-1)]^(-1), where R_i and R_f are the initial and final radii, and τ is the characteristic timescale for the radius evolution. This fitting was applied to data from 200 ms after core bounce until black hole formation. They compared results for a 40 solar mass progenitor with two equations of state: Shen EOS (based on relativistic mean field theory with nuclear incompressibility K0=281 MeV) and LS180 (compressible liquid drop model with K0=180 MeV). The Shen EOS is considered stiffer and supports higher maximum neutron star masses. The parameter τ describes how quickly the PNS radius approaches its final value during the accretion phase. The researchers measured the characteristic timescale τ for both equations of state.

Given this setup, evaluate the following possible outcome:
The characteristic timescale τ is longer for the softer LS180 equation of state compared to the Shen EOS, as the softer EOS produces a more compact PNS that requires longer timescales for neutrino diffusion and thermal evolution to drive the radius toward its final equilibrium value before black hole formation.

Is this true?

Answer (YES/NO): YES